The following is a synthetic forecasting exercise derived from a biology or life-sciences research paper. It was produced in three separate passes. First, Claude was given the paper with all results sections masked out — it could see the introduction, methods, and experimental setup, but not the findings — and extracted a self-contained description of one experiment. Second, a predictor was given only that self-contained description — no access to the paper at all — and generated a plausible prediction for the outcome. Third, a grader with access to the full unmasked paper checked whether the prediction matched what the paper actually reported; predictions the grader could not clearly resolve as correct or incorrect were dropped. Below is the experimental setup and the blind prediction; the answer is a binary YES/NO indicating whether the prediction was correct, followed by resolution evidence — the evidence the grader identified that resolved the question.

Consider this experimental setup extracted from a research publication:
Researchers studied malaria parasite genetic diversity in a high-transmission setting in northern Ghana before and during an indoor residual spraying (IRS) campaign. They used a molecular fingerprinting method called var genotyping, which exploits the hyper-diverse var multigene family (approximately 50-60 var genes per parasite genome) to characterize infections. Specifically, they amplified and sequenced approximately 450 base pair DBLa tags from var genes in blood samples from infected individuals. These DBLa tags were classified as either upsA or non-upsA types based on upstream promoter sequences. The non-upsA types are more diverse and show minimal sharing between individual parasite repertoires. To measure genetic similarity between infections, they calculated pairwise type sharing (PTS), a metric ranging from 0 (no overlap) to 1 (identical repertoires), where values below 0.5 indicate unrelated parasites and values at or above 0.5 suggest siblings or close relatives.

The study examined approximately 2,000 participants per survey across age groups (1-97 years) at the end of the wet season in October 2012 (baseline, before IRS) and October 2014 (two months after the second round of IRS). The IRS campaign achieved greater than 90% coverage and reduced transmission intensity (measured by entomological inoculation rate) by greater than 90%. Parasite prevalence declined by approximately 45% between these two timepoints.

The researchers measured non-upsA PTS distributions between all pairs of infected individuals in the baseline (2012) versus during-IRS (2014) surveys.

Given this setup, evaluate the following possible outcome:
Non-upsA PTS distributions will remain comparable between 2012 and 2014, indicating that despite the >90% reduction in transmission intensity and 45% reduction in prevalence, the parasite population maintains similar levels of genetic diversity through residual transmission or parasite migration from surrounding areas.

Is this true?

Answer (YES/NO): NO